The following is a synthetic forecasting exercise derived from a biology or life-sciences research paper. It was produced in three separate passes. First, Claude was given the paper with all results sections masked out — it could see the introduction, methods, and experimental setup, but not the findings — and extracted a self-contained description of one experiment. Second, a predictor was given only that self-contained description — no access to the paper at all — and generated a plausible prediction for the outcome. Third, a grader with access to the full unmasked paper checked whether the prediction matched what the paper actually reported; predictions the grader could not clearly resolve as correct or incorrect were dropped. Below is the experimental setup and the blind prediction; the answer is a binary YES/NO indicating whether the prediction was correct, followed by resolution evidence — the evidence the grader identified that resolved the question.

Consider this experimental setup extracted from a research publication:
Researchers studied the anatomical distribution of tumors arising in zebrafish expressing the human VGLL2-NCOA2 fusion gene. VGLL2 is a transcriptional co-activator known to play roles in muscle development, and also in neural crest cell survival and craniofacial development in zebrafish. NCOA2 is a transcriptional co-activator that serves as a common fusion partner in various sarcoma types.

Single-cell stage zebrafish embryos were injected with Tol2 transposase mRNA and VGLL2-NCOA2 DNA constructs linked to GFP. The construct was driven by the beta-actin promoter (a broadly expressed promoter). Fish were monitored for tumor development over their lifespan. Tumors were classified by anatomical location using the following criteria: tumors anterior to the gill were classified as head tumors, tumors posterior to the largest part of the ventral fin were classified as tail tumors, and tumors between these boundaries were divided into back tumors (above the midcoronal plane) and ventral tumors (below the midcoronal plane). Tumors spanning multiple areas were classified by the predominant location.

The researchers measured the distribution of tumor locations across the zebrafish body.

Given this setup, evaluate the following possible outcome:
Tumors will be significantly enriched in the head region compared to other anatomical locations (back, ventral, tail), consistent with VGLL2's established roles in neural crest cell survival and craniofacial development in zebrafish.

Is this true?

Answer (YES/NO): NO